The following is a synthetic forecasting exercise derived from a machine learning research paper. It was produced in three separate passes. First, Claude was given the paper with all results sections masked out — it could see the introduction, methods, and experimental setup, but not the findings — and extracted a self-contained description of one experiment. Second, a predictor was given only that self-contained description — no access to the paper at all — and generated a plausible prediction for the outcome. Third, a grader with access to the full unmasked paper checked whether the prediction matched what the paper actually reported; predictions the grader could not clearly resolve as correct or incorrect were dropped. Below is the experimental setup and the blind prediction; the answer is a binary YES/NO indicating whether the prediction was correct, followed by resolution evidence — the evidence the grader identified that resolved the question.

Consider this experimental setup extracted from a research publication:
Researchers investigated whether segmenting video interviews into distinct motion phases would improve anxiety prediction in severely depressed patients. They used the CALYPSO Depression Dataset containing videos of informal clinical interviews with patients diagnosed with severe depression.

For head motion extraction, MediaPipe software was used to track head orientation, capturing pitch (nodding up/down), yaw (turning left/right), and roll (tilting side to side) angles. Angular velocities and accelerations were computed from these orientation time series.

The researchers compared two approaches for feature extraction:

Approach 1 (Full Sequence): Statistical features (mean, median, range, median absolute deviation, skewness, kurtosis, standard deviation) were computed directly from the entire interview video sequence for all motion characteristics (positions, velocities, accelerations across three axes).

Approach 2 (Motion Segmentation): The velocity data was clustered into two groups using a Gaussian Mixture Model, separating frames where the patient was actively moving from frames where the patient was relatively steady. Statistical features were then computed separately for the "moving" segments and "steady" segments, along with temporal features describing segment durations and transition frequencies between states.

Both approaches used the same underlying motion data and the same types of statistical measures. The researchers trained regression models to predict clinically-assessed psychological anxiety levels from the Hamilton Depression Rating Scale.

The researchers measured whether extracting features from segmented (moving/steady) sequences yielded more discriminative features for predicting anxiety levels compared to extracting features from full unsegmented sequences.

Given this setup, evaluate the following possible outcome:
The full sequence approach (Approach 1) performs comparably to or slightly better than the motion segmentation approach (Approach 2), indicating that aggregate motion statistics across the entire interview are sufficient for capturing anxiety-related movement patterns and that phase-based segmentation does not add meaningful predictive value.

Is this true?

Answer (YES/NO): NO